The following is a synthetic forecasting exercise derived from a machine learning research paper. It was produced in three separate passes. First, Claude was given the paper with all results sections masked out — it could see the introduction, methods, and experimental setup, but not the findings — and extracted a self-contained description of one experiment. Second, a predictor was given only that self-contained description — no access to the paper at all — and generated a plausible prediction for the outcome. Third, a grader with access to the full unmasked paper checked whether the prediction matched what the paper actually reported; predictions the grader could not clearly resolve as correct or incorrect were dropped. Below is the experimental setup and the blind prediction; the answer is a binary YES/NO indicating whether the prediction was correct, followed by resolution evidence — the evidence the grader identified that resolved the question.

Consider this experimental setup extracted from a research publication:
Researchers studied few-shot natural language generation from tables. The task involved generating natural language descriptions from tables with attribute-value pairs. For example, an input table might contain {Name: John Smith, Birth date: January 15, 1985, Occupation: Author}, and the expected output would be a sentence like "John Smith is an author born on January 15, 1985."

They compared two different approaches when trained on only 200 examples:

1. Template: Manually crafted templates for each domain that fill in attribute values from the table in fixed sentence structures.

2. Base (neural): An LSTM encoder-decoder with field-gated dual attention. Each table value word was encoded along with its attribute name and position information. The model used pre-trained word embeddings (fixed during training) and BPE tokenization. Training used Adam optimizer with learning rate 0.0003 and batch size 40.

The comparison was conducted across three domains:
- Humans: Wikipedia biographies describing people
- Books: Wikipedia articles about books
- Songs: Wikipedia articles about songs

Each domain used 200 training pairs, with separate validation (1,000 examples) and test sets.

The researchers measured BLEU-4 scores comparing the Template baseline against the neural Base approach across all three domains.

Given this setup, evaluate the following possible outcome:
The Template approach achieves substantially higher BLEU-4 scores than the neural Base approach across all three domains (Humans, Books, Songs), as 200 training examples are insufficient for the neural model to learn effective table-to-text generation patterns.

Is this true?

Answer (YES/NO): YES